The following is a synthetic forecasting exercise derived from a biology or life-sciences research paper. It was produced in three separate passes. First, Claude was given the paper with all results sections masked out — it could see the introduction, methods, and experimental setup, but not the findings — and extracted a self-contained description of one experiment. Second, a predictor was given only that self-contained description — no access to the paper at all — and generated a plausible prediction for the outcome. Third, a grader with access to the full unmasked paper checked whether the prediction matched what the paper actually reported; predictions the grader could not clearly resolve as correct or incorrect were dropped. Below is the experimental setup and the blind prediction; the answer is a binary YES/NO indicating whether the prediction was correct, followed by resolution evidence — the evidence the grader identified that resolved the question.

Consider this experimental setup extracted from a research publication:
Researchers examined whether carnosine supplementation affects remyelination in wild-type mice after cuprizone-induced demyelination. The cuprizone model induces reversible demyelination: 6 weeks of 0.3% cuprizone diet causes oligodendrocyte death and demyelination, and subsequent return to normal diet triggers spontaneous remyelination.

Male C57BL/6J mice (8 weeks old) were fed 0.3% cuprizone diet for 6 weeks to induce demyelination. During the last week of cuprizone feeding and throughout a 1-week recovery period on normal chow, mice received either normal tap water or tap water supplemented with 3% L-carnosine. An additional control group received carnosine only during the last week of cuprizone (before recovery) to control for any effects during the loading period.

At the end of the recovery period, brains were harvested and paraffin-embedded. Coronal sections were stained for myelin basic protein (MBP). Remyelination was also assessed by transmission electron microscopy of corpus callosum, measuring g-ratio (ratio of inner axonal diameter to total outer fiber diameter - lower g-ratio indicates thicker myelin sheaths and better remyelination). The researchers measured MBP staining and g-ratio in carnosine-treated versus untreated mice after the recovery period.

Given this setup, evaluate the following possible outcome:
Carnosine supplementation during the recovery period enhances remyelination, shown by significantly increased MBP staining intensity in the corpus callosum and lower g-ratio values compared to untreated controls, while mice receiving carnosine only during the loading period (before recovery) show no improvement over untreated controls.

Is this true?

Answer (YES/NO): NO